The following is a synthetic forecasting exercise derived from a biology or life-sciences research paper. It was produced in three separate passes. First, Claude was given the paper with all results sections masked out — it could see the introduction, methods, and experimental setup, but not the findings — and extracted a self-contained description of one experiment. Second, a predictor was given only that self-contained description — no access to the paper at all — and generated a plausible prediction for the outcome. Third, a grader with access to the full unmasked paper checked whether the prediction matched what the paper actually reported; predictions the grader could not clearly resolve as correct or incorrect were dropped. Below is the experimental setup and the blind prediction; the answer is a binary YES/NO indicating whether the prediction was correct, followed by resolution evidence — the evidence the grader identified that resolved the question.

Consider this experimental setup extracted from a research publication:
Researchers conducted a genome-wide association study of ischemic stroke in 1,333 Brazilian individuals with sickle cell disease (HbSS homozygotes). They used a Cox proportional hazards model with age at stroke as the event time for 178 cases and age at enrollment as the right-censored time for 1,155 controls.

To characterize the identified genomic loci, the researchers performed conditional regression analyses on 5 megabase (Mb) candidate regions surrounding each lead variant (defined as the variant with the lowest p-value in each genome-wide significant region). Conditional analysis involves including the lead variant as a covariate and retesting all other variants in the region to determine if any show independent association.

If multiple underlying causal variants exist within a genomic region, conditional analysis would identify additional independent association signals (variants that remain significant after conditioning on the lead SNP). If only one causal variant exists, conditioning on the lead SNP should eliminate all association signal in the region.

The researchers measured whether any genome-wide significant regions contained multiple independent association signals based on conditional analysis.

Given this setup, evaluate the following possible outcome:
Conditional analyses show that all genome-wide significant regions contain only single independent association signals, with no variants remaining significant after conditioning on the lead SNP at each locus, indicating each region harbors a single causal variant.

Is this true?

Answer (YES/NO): YES